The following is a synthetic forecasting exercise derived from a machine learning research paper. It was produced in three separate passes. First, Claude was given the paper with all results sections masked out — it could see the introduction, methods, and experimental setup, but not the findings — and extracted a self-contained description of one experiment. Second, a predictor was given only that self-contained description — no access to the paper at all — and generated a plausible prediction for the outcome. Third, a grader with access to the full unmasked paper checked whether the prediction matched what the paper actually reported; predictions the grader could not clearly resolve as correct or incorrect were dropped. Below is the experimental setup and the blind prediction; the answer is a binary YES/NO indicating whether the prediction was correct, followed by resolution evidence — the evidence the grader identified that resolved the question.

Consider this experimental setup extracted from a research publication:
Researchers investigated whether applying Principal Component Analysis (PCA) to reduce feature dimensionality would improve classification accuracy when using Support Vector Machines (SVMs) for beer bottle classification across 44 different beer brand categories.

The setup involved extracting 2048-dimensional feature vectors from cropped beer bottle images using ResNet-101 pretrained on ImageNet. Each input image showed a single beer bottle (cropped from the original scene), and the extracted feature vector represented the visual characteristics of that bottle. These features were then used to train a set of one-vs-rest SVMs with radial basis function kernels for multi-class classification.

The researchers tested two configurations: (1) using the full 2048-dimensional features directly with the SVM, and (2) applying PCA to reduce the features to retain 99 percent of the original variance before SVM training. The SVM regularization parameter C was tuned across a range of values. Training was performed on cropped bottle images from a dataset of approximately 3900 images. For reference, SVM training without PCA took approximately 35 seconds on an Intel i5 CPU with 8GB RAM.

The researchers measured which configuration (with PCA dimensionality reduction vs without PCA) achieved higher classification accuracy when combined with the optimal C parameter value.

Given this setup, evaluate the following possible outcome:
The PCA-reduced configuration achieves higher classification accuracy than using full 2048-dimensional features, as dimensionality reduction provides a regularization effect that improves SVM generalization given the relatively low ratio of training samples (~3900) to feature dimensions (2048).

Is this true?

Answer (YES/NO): NO